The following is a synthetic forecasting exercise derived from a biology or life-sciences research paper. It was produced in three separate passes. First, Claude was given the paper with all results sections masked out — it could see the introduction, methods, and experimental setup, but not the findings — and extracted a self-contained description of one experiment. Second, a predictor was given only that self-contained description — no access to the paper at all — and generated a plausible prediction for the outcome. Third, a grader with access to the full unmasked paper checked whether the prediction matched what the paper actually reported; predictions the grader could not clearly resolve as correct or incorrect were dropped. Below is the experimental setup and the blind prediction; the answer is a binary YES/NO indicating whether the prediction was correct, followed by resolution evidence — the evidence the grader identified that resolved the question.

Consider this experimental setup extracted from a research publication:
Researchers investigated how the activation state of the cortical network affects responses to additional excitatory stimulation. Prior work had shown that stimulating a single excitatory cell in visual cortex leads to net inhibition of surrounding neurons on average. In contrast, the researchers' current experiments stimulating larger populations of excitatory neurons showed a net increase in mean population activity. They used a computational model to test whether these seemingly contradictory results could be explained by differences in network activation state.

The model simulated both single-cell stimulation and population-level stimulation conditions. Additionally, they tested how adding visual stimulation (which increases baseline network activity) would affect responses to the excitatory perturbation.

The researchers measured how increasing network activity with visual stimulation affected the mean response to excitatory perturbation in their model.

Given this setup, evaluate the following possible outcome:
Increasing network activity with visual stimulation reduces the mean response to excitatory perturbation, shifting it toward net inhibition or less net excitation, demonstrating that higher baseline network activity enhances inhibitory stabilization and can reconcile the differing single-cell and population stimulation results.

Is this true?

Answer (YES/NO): YES